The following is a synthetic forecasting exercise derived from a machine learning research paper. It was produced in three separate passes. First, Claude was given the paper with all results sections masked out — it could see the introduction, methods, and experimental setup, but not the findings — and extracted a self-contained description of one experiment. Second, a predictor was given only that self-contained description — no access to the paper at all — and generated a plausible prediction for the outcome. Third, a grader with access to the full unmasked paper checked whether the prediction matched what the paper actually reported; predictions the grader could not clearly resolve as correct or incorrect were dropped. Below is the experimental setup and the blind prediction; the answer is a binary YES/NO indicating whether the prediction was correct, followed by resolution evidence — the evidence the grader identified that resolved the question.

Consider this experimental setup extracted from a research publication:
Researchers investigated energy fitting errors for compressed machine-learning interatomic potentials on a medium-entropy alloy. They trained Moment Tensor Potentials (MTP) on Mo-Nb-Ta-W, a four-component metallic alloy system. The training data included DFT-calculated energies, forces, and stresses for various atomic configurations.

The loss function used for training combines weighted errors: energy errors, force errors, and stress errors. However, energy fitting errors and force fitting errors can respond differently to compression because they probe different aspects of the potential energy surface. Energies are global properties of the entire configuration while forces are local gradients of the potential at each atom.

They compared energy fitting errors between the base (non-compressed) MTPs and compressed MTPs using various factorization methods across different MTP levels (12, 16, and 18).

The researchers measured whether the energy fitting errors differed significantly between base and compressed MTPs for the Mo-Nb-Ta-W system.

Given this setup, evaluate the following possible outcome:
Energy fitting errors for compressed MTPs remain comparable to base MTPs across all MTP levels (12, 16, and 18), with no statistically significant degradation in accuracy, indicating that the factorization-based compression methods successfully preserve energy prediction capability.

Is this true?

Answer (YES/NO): YES